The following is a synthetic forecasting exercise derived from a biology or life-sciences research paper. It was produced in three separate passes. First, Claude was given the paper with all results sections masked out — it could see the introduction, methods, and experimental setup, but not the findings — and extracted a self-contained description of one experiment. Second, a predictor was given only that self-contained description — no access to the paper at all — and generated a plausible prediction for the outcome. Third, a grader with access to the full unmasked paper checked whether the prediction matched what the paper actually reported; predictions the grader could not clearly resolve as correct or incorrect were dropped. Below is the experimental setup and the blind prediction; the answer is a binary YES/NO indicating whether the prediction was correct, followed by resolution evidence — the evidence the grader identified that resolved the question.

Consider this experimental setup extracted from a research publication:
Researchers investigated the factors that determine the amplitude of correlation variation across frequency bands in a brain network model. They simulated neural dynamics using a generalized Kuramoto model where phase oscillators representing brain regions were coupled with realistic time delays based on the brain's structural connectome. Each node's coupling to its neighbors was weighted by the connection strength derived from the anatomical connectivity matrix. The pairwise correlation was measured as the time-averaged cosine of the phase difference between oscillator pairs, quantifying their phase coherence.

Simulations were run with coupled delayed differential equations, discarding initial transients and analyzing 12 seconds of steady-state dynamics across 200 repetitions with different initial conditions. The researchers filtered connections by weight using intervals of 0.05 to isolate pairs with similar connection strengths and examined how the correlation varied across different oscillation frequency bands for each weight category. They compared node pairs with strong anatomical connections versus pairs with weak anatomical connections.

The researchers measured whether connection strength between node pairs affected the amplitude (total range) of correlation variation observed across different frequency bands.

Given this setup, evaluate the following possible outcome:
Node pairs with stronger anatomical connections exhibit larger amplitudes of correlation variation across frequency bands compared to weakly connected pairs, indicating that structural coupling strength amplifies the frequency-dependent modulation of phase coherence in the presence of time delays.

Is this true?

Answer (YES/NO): YES